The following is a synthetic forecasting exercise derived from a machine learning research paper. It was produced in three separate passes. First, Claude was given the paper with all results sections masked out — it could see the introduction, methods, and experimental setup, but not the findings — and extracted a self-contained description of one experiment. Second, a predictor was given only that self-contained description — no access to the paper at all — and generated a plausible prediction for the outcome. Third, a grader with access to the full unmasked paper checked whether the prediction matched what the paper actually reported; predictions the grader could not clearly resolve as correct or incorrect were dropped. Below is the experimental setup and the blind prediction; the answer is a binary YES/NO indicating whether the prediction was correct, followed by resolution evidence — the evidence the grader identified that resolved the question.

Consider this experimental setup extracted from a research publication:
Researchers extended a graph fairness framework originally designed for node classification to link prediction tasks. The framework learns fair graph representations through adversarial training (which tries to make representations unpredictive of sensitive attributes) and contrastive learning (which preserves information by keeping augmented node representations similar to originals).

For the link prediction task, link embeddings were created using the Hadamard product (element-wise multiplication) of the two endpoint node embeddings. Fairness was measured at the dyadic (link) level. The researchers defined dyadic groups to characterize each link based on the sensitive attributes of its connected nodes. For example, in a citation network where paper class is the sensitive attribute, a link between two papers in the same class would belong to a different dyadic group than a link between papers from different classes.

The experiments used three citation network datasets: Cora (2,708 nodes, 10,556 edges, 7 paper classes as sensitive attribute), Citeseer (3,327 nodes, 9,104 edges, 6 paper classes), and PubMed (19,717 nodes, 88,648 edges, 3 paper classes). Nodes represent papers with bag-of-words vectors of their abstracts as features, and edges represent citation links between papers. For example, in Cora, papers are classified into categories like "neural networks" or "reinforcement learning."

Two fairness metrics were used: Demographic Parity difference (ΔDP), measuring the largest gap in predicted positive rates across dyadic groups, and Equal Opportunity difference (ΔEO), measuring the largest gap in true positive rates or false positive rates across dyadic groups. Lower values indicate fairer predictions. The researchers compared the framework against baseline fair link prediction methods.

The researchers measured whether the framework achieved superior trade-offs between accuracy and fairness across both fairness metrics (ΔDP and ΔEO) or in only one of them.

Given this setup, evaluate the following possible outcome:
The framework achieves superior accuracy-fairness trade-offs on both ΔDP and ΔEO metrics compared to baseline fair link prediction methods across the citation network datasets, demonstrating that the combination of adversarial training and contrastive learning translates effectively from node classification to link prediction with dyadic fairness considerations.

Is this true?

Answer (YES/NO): NO